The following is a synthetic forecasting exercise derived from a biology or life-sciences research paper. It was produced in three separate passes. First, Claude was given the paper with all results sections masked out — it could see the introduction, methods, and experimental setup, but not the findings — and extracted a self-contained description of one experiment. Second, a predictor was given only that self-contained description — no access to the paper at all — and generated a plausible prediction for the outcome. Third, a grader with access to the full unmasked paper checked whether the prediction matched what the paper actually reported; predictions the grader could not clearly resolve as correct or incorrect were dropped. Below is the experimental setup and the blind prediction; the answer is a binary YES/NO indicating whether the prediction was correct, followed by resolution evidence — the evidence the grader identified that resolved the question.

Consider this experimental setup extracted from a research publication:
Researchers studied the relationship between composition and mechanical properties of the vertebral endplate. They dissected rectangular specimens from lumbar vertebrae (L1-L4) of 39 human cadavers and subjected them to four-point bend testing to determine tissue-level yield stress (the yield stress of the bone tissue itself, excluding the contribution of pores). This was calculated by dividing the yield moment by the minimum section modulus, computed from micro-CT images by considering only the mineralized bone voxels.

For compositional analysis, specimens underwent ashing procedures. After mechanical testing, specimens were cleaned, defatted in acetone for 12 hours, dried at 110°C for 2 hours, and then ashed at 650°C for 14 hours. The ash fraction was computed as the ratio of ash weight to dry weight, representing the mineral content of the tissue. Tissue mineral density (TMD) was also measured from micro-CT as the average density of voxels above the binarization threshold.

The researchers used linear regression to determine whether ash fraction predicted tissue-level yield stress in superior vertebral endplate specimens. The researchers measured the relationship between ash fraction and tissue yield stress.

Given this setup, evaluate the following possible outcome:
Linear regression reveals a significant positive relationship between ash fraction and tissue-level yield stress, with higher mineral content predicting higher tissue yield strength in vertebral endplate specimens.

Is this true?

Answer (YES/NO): NO